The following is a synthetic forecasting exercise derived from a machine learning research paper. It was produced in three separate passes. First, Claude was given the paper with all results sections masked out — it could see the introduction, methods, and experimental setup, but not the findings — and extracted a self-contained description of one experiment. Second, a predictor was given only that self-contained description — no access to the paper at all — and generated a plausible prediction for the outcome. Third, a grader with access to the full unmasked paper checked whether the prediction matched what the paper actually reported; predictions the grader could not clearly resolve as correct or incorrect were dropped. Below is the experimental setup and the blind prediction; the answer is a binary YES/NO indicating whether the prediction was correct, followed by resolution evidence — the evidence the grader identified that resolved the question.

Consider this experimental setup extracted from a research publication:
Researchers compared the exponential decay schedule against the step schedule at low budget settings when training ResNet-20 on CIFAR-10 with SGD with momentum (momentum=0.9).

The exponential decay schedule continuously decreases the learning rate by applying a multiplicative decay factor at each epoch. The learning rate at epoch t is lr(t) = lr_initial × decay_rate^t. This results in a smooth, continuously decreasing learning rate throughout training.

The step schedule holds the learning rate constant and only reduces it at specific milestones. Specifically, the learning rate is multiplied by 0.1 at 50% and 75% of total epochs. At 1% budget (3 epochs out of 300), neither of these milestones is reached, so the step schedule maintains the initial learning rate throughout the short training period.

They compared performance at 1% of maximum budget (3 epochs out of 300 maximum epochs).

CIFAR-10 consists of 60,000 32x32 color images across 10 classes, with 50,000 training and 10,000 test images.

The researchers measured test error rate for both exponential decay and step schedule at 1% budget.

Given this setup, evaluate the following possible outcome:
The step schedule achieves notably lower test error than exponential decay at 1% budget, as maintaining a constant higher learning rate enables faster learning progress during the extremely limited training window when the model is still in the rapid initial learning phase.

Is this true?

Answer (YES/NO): NO